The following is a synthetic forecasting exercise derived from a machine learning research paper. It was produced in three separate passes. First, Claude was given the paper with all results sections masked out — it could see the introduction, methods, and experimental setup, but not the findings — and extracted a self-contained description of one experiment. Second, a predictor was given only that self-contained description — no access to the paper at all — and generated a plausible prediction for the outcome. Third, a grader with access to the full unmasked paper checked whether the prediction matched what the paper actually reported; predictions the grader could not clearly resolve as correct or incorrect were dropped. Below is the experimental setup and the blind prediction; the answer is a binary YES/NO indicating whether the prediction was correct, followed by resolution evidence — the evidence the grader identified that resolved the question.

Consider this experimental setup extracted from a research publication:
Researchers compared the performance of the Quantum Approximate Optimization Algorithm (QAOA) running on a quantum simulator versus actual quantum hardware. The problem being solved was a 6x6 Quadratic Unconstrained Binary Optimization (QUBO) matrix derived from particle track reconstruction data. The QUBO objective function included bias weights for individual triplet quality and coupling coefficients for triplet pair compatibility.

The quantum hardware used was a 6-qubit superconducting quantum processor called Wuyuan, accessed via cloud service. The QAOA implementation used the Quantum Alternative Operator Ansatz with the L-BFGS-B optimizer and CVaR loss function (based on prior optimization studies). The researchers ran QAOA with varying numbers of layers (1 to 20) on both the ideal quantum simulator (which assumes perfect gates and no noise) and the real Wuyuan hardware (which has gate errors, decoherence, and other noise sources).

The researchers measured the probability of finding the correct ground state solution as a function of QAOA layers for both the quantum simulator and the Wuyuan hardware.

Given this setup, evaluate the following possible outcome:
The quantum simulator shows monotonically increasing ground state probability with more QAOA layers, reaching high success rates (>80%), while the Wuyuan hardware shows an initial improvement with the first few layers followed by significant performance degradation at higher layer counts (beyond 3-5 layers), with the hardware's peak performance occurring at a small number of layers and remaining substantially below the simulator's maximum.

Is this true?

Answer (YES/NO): NO